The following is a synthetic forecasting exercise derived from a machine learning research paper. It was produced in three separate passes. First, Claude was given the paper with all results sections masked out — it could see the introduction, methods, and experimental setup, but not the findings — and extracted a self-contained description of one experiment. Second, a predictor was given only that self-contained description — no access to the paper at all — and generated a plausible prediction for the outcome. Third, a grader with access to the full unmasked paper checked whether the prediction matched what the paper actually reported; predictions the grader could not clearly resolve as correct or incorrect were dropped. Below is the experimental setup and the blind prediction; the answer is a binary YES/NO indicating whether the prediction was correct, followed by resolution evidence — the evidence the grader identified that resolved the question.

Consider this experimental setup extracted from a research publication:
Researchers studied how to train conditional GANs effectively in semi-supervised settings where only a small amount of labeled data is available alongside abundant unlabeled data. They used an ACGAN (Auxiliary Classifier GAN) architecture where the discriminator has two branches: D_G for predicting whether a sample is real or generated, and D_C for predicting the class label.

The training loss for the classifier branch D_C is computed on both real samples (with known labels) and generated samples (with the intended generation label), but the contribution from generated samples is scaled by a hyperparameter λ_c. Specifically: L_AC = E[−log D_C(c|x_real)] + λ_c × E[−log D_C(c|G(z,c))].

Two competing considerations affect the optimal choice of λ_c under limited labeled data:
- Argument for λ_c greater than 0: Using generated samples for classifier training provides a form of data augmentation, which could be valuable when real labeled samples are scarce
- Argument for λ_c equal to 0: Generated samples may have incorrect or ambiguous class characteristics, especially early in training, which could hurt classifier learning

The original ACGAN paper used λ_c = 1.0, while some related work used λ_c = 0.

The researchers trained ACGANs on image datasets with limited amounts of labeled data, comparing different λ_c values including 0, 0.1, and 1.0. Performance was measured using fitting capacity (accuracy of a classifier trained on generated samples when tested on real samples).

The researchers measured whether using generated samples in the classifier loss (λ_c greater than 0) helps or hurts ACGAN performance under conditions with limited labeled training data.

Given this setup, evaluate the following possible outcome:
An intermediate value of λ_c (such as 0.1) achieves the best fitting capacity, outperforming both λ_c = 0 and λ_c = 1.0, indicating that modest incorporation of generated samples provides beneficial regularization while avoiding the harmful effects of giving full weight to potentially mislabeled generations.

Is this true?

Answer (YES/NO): NO